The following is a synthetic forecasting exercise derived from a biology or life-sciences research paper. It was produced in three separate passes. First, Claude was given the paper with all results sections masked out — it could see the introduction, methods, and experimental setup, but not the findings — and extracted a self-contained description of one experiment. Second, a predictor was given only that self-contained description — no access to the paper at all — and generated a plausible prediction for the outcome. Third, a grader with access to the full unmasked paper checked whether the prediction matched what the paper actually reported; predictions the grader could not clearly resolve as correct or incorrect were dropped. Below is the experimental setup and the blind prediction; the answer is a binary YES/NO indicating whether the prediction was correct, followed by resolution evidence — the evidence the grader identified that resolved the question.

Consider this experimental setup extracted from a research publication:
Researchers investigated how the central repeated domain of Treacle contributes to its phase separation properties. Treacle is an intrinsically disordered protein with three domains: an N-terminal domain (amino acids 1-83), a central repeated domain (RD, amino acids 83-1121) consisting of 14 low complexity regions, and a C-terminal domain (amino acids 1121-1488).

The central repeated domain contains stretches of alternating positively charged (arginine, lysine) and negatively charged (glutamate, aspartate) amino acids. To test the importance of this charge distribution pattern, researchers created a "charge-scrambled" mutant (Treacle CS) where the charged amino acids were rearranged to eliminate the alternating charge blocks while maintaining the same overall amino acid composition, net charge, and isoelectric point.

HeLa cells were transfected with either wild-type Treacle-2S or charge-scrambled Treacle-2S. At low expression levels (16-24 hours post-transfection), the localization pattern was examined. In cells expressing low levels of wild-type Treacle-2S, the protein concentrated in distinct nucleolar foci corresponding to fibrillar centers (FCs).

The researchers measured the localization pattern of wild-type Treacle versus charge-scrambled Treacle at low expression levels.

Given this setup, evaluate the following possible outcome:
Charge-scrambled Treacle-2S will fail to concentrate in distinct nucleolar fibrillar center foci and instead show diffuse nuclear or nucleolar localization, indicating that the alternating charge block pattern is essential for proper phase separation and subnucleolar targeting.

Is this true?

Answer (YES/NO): YES